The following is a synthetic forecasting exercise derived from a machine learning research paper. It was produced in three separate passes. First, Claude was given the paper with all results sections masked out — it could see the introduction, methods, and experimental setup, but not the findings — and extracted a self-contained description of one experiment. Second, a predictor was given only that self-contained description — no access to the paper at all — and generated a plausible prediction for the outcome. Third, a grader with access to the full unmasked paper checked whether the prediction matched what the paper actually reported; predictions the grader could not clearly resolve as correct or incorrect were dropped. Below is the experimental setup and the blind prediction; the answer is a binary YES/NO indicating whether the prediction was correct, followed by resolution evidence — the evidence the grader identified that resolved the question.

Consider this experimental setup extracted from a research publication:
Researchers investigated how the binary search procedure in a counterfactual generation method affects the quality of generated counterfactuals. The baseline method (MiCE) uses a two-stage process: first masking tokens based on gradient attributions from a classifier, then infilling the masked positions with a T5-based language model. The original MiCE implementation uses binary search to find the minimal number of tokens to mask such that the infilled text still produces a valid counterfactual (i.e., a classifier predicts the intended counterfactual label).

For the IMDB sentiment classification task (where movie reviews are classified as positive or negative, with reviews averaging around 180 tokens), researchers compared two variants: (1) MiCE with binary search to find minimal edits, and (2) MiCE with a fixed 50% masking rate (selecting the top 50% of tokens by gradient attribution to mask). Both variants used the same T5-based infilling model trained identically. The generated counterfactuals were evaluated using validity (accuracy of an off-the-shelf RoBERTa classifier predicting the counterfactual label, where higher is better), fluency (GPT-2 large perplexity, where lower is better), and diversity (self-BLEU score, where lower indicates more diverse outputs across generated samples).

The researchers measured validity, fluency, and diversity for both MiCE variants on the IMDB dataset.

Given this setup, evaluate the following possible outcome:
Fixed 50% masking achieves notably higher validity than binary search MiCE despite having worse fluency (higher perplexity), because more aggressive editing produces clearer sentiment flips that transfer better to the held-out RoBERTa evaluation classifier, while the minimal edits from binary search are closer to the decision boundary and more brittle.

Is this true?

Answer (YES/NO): YES